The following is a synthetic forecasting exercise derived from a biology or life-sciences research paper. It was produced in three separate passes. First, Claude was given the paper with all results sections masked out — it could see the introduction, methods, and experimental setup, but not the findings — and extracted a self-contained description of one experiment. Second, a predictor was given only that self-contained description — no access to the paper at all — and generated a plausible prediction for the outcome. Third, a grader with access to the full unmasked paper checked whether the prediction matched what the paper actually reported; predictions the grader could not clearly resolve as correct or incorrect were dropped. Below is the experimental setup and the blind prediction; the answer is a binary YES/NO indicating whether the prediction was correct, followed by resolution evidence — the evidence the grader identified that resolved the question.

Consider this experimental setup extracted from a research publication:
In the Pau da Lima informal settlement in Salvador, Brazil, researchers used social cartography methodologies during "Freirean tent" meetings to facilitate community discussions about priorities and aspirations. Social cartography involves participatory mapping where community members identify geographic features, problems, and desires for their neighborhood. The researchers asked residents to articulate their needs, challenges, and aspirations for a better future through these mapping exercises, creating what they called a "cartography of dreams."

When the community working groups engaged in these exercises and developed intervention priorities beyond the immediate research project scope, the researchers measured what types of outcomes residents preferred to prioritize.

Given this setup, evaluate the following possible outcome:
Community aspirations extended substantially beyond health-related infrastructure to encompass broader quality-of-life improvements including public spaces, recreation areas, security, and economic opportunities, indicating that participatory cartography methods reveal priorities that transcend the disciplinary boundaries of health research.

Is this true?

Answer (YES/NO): YES